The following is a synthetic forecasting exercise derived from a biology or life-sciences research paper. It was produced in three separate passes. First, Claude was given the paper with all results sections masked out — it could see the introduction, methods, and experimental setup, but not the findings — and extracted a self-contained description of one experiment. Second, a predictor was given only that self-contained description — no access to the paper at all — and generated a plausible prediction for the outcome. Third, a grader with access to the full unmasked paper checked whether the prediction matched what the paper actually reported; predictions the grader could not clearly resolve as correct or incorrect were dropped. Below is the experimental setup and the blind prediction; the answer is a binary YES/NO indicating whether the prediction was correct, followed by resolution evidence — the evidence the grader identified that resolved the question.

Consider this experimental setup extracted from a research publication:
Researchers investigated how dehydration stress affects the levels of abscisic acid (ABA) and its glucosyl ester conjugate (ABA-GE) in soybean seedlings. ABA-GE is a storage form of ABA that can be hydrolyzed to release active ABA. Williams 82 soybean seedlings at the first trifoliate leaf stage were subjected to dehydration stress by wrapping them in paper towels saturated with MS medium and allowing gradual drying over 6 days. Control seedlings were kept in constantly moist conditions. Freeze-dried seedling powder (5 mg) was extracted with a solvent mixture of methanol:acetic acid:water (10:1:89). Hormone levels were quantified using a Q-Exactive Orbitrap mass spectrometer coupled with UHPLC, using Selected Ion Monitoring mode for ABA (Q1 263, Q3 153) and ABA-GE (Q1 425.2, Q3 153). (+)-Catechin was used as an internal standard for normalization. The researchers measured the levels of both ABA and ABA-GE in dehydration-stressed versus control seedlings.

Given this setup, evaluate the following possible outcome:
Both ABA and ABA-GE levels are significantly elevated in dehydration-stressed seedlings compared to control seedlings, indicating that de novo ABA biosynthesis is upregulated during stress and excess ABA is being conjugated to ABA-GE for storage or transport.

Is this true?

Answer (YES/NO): NO